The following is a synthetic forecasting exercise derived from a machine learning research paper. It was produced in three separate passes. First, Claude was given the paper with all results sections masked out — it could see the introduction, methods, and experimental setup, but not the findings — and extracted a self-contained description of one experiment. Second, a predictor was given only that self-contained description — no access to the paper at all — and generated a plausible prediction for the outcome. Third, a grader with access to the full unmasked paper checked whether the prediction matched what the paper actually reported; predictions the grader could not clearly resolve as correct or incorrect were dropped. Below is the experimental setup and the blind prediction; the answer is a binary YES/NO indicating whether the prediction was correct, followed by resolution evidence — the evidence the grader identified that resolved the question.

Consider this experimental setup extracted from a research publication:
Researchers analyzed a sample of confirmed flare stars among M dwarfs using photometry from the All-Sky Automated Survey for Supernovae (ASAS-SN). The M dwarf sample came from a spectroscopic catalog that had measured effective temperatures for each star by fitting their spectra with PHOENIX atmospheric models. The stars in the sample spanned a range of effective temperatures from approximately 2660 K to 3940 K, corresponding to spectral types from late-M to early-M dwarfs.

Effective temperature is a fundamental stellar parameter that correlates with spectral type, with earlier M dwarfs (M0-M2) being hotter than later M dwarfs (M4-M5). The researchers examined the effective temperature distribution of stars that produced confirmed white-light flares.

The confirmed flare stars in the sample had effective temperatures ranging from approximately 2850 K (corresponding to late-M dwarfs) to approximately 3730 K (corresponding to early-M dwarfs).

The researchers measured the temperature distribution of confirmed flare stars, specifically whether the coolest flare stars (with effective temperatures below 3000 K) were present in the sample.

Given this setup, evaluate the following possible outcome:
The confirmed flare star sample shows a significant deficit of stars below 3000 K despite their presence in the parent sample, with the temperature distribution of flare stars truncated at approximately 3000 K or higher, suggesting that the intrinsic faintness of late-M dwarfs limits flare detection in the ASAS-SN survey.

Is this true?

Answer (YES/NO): NO